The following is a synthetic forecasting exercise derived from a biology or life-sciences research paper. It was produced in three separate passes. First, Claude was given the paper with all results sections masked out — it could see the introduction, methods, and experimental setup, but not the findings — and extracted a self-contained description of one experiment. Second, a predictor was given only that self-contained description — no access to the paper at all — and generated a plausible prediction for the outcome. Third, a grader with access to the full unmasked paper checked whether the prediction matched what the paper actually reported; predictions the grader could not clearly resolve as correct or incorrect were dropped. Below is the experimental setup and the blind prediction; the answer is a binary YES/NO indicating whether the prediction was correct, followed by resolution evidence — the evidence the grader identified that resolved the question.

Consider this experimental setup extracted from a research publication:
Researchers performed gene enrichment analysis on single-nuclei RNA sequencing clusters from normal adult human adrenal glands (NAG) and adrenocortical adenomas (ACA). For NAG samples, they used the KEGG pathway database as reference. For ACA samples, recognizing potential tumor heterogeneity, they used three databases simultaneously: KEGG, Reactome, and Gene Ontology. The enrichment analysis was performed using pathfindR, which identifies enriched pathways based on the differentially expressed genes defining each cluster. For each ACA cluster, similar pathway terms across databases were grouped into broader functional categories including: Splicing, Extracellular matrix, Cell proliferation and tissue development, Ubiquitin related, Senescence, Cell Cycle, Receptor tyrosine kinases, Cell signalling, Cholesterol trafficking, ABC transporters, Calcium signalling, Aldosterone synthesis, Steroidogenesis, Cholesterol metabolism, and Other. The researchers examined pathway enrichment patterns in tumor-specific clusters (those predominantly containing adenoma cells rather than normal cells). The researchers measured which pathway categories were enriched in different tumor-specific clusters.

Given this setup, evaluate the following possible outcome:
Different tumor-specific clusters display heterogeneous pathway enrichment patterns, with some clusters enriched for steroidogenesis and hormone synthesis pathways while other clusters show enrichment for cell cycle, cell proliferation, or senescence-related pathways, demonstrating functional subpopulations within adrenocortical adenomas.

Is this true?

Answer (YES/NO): YES